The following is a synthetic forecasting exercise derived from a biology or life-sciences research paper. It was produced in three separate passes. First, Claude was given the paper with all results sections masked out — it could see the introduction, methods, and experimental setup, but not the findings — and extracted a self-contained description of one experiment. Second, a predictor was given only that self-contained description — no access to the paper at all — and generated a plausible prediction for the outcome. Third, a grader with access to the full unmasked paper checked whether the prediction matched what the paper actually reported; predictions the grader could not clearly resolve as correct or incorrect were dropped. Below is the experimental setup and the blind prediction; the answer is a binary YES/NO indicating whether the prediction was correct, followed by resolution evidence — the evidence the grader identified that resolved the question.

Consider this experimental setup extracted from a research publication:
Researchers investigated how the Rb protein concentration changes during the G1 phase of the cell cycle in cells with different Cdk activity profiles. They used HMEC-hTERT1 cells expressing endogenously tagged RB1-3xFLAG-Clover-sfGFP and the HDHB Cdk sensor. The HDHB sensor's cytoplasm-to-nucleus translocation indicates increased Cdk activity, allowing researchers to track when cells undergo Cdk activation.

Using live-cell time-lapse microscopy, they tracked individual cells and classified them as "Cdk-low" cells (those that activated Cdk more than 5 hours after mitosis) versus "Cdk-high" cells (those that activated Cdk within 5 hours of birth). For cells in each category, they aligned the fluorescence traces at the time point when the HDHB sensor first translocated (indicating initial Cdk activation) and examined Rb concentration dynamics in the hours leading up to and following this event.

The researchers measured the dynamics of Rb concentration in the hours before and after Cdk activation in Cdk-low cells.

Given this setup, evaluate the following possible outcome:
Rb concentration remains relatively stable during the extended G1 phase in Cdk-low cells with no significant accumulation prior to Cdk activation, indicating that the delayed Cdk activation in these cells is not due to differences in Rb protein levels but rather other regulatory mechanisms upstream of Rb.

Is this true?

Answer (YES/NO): NO